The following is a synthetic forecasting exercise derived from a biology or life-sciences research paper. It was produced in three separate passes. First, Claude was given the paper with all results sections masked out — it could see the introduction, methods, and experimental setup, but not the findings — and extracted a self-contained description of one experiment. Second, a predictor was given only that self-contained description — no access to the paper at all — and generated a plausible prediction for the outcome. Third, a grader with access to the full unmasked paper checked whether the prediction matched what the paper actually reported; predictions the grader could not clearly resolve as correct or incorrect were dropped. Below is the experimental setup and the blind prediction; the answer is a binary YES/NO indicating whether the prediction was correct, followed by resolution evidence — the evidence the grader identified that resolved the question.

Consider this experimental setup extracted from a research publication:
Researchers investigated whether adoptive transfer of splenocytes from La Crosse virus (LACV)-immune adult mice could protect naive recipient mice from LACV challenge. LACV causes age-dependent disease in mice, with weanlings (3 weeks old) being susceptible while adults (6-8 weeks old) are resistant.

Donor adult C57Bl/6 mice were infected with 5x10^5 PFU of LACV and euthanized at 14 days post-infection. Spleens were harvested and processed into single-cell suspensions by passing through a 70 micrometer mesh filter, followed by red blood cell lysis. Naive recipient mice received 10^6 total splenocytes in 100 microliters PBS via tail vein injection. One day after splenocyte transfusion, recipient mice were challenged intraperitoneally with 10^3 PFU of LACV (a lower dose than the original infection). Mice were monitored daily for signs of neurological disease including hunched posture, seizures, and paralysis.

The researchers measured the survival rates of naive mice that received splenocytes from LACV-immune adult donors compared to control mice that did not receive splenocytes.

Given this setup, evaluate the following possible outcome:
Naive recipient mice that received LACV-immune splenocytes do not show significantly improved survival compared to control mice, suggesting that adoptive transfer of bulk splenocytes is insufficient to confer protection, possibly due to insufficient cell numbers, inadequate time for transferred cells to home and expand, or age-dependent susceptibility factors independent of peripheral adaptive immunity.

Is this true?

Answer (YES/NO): NO